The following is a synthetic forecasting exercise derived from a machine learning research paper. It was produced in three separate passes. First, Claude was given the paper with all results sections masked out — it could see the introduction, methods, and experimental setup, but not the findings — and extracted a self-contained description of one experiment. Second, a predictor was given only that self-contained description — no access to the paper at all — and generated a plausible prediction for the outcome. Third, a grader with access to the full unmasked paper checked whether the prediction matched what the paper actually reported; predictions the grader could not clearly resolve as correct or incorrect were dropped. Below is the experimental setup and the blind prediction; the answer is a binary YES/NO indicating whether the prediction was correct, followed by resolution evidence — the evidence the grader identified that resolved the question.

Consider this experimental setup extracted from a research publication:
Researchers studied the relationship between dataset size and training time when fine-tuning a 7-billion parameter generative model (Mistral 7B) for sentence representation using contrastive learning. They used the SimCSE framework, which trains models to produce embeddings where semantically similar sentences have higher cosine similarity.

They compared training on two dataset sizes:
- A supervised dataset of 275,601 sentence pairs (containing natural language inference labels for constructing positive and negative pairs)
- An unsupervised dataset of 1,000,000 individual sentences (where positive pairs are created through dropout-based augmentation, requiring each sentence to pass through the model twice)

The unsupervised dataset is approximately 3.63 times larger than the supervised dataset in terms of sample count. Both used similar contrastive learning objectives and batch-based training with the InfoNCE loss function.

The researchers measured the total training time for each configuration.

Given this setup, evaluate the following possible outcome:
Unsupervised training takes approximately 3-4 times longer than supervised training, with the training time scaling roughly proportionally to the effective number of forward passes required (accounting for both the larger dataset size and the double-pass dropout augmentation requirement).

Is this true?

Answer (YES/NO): NO